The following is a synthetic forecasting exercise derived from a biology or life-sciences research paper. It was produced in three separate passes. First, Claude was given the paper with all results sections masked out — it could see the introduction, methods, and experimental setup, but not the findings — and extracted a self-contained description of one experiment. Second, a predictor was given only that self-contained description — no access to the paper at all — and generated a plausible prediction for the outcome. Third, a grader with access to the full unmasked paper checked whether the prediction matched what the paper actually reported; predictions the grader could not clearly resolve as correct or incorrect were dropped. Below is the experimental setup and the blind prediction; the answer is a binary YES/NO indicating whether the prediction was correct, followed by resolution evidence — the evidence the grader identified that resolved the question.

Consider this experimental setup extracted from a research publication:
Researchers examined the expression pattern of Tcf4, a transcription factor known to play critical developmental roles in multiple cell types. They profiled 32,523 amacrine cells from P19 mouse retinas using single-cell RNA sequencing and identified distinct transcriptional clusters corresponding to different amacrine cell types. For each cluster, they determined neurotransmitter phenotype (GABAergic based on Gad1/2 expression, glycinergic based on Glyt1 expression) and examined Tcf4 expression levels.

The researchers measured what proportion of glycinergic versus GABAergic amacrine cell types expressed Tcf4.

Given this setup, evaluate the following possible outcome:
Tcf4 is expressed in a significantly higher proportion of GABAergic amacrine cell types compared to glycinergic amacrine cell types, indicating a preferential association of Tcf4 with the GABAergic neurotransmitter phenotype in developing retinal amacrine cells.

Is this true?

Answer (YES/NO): NO